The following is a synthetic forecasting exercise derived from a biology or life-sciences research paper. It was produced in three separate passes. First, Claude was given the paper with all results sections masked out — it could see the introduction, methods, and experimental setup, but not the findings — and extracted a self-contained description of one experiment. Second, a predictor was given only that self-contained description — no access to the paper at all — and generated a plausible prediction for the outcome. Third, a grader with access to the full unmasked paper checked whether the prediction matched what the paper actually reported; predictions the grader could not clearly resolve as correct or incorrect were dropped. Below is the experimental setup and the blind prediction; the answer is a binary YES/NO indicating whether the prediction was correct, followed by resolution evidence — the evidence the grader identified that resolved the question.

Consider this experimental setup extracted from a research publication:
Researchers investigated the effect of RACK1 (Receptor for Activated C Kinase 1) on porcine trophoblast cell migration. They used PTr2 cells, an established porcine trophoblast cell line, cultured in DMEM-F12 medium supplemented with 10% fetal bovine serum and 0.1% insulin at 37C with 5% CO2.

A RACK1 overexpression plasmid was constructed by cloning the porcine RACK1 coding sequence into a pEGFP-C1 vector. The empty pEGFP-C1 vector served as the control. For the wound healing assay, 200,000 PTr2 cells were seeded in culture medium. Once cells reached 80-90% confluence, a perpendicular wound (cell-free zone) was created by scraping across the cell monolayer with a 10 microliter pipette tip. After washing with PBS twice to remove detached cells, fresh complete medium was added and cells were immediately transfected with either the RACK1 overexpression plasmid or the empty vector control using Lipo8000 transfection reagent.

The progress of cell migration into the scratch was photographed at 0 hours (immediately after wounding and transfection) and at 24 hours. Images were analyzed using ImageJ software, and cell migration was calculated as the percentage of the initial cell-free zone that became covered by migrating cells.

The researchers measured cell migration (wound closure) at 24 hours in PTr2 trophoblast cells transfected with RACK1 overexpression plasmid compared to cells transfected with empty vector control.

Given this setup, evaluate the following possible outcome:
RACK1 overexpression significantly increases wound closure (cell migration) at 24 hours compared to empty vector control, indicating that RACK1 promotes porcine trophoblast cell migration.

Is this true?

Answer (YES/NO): YES